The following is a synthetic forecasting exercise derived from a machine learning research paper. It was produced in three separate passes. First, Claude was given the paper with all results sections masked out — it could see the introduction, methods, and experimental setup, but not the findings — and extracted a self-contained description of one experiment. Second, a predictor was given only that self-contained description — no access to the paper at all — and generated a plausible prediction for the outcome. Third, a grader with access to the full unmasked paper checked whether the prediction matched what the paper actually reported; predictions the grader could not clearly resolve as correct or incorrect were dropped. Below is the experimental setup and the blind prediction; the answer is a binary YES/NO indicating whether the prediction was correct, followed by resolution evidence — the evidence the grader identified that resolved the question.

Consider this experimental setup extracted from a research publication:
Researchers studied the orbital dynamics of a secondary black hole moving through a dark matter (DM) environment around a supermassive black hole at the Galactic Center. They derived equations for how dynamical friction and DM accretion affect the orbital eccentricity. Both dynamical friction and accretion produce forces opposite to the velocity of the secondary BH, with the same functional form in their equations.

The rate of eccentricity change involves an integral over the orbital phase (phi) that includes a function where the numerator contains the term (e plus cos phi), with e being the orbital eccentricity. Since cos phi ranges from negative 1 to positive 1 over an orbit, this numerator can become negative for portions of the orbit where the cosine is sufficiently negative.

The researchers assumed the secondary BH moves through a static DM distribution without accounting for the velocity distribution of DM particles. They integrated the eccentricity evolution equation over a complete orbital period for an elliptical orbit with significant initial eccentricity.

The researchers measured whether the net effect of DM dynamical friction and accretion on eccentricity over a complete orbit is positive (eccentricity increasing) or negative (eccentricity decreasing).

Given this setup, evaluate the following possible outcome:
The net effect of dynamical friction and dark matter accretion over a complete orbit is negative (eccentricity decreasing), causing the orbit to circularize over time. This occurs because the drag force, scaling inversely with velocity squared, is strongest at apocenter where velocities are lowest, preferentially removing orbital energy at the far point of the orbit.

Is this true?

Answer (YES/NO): NO